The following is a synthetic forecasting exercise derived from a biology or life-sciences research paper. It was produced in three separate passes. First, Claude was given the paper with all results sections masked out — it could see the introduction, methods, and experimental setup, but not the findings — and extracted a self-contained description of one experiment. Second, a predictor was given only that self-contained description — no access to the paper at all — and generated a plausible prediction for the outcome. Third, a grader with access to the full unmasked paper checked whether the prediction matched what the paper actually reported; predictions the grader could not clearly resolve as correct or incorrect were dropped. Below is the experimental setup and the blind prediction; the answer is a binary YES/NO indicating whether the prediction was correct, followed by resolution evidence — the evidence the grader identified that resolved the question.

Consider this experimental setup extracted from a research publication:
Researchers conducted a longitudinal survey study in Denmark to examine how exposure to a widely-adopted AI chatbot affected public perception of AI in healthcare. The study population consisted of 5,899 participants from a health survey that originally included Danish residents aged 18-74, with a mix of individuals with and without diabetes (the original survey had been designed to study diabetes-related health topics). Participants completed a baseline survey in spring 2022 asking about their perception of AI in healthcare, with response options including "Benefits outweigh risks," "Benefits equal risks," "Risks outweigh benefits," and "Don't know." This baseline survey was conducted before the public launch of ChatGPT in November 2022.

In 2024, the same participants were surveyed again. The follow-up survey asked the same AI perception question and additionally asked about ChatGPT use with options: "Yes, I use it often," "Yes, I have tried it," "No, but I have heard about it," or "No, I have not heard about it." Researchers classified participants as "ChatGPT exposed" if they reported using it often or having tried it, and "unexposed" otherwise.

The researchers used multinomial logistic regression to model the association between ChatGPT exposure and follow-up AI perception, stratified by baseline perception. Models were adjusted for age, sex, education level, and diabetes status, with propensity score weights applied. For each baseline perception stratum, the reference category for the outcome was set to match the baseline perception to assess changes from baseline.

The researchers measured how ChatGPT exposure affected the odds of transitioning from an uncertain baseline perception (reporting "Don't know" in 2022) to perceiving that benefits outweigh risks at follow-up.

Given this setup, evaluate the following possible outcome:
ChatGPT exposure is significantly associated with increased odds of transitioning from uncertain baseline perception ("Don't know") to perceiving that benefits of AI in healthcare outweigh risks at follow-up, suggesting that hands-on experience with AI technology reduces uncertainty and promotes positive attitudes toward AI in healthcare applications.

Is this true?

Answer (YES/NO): YES